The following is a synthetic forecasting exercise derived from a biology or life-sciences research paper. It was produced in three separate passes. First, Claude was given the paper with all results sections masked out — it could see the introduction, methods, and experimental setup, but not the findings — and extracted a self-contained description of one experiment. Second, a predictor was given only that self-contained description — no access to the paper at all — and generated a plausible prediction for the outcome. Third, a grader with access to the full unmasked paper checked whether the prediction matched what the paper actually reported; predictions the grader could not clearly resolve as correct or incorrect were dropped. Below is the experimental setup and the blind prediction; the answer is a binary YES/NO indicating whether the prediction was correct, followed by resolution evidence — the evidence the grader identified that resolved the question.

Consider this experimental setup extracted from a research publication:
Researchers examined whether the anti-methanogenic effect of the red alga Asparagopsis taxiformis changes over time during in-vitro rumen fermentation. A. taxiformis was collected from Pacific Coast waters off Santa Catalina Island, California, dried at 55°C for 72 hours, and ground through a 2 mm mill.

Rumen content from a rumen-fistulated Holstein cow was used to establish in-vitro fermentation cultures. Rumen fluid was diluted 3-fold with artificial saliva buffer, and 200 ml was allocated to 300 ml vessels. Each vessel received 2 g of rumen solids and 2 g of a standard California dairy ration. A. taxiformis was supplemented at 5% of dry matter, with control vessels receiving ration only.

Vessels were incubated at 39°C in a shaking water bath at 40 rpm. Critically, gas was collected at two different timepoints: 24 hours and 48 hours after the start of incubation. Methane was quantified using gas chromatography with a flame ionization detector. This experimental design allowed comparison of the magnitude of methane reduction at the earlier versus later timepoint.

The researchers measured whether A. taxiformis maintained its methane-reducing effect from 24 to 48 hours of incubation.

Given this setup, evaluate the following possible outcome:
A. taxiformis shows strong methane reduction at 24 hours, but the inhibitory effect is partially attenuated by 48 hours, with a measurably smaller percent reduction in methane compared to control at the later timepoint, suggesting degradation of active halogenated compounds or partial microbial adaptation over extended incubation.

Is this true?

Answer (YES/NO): NO